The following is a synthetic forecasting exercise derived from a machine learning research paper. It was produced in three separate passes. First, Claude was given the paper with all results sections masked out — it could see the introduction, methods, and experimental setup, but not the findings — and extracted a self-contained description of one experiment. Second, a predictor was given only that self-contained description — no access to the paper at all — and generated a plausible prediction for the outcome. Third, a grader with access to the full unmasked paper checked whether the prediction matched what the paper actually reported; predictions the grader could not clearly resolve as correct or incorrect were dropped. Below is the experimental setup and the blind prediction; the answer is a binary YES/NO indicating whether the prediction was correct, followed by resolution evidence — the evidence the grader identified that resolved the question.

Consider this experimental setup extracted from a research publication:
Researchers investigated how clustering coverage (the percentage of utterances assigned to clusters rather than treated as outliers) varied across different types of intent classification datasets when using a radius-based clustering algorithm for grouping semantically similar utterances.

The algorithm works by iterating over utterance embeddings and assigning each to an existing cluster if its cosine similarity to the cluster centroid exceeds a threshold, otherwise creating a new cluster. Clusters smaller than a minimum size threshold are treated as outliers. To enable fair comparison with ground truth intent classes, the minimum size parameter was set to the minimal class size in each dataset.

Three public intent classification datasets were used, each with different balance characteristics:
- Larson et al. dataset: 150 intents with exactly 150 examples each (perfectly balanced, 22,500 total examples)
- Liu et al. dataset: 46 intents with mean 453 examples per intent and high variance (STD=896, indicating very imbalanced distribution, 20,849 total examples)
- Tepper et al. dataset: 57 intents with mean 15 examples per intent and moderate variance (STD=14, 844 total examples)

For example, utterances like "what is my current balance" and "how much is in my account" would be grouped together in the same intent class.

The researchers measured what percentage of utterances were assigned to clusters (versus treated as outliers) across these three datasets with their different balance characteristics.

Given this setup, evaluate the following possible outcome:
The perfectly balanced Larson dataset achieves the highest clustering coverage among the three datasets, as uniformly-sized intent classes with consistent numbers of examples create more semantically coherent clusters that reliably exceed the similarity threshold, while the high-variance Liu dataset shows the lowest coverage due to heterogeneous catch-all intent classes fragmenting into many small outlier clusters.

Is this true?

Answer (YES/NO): NO